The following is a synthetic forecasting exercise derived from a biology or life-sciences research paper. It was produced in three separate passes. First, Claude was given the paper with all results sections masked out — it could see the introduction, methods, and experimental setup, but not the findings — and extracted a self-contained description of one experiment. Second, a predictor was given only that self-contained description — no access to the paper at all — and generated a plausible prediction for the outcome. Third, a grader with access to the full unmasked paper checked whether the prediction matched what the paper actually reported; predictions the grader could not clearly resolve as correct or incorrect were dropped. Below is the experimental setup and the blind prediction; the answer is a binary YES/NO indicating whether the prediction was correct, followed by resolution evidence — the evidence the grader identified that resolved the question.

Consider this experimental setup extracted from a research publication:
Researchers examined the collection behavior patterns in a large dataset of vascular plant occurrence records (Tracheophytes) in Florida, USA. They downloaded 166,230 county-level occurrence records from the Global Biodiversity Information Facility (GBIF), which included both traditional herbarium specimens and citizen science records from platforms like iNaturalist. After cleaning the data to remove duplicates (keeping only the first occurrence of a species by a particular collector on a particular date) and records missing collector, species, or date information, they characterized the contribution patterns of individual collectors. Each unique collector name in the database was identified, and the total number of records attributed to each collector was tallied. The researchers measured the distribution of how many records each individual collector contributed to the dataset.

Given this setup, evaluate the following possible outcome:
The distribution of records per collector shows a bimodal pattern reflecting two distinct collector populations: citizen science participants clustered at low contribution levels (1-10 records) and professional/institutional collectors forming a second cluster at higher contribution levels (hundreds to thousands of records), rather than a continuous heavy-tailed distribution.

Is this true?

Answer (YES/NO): NO